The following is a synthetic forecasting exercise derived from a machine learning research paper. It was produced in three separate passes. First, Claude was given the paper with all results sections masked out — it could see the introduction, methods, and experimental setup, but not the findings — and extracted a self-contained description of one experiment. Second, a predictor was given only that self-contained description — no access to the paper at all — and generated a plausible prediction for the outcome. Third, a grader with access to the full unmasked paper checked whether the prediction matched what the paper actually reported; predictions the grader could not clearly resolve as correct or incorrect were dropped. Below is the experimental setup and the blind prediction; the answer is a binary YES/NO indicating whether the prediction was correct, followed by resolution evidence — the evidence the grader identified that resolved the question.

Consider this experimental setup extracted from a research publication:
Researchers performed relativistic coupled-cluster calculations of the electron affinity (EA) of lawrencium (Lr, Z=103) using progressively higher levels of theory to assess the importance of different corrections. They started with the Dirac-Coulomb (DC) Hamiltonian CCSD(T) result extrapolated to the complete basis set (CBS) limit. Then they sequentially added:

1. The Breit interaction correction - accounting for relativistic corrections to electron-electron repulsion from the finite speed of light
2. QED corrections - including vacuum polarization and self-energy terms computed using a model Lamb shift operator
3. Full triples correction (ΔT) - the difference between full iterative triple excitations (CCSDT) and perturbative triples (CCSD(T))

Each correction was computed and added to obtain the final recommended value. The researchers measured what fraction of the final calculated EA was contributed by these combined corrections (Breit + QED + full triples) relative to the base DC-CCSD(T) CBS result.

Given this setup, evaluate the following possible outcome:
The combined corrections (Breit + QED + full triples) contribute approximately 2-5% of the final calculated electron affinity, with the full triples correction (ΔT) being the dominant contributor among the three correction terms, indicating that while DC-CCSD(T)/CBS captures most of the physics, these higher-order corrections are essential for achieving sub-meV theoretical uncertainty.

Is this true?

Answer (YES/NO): NO